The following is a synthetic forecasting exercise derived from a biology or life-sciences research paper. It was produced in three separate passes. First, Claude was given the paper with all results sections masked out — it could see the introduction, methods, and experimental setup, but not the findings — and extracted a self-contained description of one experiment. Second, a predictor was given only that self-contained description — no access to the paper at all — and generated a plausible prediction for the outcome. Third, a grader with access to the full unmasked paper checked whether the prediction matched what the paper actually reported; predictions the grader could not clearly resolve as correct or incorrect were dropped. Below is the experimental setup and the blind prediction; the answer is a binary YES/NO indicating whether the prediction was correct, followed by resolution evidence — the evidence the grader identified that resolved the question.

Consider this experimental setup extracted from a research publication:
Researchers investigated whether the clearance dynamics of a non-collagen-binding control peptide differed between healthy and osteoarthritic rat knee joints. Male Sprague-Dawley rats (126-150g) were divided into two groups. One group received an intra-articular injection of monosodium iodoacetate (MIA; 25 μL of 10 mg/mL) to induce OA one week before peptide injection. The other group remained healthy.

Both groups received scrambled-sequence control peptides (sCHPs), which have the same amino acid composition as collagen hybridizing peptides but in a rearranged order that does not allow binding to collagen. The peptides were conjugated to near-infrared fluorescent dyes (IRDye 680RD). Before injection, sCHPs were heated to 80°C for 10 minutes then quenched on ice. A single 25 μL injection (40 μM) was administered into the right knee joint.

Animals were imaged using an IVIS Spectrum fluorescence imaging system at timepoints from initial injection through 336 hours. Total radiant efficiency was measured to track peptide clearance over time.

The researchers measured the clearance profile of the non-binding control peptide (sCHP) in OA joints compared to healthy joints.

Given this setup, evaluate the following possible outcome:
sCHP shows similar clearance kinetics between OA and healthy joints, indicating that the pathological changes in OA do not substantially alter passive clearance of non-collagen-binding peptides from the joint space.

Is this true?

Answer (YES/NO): NO